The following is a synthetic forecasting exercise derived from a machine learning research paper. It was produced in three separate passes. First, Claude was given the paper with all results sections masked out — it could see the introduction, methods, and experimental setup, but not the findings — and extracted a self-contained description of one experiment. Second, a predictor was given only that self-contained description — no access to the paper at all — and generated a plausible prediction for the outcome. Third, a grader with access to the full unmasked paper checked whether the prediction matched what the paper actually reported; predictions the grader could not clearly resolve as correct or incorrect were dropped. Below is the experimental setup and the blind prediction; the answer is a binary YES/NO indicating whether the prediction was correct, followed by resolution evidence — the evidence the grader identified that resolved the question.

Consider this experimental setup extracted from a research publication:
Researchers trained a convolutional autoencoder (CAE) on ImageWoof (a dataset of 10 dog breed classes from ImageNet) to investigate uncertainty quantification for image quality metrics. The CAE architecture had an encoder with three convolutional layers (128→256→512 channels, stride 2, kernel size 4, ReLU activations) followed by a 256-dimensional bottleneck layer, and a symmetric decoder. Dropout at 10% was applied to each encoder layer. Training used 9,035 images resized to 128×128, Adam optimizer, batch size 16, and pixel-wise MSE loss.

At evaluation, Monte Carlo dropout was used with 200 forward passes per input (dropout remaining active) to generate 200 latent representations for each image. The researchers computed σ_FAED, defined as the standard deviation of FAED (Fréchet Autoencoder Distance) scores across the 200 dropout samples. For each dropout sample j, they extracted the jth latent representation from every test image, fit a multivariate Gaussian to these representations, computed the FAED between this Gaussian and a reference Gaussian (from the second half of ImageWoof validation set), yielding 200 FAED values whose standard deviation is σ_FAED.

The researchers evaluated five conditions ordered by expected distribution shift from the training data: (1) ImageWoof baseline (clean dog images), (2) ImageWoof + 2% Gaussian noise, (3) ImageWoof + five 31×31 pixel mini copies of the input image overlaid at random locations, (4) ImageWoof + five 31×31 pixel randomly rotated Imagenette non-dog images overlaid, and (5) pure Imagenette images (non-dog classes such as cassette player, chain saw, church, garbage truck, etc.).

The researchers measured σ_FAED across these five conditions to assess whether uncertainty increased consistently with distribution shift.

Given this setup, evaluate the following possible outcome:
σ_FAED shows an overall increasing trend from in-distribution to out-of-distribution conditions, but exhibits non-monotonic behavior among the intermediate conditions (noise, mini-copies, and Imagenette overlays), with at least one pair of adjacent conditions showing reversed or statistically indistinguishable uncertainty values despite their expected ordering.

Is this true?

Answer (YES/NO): NO